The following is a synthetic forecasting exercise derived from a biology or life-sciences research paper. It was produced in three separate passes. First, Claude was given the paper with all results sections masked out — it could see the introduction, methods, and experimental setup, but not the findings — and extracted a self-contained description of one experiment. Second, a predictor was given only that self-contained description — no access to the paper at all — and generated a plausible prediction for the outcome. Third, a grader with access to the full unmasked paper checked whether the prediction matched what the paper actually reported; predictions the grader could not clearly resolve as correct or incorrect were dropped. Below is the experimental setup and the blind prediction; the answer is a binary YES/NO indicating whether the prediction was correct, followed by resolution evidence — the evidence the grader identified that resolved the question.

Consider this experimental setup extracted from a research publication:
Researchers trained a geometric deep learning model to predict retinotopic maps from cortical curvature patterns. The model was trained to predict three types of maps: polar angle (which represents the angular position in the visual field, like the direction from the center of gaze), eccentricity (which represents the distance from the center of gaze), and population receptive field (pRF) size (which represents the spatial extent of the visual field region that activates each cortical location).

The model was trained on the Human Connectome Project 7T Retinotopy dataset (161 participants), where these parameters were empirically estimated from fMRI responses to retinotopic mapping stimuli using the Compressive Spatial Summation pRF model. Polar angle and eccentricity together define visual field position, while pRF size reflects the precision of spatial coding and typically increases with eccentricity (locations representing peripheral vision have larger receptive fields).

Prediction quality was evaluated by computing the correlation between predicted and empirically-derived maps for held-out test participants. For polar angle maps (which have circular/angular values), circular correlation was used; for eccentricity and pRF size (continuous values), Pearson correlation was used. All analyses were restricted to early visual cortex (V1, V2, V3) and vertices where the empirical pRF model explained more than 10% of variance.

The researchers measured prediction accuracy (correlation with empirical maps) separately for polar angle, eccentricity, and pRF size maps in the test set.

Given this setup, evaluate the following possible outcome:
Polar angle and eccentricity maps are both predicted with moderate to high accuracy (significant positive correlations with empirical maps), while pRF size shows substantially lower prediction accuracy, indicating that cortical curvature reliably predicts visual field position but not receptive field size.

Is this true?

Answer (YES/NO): NO